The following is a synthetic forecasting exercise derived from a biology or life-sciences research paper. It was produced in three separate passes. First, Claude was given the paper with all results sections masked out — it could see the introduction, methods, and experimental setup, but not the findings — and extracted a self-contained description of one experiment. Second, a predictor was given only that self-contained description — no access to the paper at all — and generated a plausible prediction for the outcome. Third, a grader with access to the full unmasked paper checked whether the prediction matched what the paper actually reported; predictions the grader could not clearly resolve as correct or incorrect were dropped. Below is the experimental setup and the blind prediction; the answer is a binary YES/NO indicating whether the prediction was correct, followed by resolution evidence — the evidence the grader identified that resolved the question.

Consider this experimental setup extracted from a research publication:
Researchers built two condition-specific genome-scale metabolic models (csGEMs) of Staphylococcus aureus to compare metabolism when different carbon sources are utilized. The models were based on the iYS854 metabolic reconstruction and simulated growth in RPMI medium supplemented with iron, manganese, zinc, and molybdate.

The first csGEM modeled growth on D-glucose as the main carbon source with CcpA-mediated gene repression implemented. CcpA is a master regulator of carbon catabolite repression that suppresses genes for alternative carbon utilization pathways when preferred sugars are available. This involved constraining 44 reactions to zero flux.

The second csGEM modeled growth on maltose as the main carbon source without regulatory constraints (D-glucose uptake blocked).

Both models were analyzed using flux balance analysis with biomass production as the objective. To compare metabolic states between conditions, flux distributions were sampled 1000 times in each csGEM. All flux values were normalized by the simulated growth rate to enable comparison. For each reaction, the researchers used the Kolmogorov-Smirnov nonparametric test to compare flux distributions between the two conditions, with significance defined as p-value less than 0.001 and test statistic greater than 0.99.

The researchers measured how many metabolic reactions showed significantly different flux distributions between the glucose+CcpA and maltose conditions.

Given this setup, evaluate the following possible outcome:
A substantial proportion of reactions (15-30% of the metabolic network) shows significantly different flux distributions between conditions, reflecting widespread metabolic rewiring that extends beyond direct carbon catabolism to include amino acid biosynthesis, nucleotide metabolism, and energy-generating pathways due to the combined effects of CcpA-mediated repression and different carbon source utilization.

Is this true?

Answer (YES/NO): NO